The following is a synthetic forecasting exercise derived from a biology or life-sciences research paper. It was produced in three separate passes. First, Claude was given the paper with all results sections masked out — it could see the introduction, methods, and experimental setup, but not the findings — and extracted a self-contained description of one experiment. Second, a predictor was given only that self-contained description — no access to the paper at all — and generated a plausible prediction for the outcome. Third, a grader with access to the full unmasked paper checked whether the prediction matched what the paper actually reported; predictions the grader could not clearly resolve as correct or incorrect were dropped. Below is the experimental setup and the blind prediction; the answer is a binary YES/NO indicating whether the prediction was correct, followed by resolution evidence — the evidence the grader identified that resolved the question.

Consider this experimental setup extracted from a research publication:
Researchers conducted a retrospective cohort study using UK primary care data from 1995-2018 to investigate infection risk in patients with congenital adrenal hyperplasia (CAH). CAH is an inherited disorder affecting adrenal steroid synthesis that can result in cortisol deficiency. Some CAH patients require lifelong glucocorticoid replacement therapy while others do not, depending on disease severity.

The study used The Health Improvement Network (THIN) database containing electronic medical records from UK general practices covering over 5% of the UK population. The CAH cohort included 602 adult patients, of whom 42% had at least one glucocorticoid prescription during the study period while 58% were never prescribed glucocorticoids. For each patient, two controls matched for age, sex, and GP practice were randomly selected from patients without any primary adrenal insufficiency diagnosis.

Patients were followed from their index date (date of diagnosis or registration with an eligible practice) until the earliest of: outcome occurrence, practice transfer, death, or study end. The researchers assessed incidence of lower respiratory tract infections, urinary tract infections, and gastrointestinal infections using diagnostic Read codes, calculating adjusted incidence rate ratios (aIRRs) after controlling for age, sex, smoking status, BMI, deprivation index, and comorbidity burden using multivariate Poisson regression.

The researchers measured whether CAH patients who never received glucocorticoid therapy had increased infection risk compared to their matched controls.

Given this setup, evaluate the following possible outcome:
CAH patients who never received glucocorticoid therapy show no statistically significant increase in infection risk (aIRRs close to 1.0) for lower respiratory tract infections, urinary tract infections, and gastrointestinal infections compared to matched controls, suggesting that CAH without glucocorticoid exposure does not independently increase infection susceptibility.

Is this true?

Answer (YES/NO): YES